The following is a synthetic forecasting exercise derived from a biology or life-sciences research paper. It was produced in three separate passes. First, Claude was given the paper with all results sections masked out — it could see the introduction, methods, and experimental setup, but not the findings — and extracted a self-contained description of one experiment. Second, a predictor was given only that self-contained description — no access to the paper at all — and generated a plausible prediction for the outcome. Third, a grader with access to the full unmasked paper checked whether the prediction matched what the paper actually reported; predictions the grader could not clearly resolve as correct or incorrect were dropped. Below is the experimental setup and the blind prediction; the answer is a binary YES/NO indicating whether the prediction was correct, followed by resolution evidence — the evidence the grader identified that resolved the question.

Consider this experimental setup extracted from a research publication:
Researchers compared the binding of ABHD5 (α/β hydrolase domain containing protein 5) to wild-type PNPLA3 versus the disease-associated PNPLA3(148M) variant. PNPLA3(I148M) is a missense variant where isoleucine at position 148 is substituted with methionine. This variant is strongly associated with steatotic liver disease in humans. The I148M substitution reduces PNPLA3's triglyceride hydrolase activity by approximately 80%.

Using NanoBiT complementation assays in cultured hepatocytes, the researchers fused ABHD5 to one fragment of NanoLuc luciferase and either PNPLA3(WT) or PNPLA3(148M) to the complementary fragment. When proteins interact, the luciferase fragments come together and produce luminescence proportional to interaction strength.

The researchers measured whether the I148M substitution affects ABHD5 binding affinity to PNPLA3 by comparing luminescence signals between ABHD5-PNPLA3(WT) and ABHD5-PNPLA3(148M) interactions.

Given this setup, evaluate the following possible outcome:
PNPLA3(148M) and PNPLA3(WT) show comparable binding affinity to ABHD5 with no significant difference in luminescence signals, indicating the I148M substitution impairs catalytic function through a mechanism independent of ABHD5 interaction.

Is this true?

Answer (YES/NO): NO